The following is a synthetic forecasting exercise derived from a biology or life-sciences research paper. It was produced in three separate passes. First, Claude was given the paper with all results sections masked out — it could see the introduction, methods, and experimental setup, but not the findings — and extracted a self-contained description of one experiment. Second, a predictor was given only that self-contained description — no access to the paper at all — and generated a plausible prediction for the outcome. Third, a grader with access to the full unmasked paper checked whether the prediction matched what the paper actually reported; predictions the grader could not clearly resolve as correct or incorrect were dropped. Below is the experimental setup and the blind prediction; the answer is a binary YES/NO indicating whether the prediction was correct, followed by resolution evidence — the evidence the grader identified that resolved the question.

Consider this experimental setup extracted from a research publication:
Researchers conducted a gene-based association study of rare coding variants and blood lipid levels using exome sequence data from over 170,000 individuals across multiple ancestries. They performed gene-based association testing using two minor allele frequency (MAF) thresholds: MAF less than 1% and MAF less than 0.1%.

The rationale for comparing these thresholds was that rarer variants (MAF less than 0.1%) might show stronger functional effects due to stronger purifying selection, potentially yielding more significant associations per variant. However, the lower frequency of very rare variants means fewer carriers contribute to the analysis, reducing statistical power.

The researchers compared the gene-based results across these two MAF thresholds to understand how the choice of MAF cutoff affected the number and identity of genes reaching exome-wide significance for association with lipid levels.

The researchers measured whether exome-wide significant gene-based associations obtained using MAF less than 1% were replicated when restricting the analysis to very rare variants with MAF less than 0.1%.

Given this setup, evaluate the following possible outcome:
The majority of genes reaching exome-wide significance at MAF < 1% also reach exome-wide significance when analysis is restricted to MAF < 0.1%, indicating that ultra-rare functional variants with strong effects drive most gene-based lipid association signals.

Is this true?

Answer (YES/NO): YES